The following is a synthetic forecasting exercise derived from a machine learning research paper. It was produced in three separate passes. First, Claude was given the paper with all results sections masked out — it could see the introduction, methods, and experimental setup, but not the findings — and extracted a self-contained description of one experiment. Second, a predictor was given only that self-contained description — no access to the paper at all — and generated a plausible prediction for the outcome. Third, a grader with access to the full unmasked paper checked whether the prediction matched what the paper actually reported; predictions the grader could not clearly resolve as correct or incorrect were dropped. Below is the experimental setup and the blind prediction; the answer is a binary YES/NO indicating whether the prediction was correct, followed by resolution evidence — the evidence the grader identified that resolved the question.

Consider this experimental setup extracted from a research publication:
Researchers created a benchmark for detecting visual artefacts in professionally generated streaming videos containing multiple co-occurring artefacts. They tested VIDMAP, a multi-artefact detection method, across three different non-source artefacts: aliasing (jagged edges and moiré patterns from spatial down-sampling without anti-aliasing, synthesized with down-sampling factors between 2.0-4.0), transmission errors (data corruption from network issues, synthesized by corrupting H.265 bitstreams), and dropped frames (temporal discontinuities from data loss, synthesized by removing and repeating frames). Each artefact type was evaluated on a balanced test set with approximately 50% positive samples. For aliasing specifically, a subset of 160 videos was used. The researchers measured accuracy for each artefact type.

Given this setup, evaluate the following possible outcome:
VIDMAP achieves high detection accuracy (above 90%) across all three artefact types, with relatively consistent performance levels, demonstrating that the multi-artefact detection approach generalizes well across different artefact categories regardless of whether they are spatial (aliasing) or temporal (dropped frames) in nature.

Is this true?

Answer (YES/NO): NO